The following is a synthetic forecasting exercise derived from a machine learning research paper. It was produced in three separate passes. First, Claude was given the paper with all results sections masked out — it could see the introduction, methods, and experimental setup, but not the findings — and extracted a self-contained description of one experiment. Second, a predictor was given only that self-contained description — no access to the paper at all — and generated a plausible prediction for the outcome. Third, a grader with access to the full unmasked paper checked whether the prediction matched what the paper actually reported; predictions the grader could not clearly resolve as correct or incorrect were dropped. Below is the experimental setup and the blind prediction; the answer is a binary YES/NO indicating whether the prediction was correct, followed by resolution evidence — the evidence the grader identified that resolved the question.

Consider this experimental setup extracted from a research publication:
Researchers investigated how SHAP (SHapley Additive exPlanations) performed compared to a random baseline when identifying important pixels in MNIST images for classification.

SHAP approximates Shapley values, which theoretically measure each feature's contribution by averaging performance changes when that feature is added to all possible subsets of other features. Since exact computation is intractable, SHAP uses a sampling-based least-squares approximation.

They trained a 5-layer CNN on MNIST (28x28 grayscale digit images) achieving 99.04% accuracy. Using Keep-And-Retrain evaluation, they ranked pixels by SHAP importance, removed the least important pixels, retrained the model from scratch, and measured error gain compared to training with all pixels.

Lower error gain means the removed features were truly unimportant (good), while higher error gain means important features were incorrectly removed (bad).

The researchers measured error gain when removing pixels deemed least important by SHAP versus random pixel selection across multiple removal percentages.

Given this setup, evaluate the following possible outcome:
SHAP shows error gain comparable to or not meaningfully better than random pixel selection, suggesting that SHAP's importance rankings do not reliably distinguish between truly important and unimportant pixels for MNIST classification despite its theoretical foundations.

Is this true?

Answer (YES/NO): NO